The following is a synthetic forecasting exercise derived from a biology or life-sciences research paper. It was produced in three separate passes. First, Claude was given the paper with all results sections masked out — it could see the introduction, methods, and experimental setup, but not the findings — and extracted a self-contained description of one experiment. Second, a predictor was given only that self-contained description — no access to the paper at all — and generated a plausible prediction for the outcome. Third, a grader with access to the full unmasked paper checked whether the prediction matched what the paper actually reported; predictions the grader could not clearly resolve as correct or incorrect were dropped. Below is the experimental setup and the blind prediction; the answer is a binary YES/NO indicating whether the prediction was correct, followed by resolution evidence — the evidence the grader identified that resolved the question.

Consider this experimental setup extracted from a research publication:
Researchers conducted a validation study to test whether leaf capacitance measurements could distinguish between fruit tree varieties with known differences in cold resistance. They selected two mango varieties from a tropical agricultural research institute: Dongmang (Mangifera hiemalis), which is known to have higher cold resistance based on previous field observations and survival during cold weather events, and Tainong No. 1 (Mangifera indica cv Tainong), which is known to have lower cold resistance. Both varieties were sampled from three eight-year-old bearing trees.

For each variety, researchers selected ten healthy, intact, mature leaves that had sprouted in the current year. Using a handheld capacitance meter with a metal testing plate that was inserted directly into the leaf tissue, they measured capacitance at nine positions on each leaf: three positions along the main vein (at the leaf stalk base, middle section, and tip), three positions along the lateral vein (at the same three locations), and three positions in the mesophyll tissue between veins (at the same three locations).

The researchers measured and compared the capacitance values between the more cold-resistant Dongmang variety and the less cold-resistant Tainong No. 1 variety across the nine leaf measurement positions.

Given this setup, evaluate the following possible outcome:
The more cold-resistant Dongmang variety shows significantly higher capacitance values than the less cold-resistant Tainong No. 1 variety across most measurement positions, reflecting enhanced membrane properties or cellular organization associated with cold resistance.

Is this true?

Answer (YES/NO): NO